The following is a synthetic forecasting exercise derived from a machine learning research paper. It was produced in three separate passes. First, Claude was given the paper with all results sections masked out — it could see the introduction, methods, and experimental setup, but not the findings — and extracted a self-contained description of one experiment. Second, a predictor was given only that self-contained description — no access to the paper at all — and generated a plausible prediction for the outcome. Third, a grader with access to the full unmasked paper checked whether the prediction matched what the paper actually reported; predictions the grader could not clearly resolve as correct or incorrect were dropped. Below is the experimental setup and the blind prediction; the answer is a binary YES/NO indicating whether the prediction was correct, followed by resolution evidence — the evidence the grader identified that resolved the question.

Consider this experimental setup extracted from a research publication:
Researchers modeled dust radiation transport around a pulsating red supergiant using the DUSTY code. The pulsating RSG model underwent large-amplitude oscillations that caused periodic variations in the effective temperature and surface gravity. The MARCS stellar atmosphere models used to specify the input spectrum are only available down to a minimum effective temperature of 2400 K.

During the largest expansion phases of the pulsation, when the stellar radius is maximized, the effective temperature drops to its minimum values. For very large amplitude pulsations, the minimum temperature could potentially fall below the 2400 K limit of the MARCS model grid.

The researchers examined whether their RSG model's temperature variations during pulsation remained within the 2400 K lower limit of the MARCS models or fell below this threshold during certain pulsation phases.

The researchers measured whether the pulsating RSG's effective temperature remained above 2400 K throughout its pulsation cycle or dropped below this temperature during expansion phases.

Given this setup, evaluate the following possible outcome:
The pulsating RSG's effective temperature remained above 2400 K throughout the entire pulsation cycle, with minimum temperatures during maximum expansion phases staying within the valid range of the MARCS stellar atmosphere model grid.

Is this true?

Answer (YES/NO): NO